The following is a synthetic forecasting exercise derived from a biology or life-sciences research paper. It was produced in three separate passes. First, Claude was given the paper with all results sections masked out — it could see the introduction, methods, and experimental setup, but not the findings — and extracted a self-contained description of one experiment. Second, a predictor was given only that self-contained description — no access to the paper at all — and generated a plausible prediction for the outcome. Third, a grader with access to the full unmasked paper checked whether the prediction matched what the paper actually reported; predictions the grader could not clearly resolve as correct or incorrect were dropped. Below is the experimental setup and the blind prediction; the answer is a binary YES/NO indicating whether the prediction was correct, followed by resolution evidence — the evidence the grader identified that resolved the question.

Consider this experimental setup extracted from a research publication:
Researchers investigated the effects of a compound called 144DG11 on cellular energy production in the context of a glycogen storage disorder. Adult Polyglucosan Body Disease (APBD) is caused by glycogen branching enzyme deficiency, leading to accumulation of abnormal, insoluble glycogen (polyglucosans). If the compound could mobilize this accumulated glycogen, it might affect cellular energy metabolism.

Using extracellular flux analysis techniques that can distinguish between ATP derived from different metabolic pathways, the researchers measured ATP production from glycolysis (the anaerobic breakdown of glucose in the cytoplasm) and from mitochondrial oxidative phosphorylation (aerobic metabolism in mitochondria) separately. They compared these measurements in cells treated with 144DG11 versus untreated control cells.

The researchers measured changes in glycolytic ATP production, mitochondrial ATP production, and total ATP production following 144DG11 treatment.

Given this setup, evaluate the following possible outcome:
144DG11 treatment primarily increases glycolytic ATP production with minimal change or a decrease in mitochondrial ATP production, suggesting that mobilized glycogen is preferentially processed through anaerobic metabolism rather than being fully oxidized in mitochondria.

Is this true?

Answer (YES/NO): NO